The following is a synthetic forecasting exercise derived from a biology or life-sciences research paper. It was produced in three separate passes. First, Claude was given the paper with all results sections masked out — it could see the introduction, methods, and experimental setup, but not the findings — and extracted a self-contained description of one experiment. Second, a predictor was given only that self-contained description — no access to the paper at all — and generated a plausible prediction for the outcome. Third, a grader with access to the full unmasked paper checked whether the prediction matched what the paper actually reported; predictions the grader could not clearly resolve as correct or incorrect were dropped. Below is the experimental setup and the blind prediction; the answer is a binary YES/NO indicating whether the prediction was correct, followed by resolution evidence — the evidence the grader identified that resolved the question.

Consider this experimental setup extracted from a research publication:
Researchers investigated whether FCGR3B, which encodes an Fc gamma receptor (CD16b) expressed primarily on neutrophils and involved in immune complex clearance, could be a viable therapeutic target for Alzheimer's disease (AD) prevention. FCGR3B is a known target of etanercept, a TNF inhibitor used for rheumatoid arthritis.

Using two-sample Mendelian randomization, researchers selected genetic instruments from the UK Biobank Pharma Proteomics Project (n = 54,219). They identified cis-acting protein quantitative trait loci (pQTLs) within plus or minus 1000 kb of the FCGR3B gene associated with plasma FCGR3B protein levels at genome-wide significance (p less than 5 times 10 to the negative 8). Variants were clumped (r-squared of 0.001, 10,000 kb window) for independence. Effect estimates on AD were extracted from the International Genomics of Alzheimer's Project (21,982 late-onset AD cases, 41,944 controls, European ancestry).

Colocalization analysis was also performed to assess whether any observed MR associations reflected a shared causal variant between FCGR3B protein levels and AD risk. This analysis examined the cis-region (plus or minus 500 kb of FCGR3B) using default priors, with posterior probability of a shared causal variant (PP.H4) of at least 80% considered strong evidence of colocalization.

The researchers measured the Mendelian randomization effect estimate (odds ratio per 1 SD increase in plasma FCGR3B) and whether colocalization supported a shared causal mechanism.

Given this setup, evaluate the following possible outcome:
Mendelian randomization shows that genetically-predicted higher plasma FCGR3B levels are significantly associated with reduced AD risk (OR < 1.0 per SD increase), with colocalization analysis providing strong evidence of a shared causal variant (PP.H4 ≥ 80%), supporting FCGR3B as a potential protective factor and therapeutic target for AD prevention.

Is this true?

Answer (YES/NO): NO